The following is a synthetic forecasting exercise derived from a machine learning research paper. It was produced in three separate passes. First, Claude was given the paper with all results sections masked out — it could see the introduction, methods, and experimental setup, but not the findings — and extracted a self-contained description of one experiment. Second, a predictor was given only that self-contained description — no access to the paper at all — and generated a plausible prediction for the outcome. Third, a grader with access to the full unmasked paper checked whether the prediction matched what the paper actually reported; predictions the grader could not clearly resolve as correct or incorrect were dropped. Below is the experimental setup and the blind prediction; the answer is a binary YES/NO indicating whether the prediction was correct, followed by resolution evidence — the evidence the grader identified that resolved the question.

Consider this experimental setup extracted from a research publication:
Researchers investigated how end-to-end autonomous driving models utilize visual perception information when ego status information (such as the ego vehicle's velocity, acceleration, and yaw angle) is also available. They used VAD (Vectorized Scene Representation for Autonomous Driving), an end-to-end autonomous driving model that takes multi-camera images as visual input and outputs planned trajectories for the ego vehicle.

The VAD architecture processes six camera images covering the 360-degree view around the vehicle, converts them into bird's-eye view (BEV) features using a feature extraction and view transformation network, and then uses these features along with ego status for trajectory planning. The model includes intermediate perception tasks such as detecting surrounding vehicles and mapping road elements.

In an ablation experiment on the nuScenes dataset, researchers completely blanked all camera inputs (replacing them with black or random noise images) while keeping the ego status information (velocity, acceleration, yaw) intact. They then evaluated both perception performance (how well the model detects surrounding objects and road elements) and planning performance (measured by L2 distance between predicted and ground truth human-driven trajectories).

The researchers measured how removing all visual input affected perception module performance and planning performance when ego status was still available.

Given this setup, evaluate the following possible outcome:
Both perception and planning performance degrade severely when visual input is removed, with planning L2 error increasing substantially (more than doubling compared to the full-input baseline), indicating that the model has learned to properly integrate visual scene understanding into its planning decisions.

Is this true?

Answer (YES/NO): NO